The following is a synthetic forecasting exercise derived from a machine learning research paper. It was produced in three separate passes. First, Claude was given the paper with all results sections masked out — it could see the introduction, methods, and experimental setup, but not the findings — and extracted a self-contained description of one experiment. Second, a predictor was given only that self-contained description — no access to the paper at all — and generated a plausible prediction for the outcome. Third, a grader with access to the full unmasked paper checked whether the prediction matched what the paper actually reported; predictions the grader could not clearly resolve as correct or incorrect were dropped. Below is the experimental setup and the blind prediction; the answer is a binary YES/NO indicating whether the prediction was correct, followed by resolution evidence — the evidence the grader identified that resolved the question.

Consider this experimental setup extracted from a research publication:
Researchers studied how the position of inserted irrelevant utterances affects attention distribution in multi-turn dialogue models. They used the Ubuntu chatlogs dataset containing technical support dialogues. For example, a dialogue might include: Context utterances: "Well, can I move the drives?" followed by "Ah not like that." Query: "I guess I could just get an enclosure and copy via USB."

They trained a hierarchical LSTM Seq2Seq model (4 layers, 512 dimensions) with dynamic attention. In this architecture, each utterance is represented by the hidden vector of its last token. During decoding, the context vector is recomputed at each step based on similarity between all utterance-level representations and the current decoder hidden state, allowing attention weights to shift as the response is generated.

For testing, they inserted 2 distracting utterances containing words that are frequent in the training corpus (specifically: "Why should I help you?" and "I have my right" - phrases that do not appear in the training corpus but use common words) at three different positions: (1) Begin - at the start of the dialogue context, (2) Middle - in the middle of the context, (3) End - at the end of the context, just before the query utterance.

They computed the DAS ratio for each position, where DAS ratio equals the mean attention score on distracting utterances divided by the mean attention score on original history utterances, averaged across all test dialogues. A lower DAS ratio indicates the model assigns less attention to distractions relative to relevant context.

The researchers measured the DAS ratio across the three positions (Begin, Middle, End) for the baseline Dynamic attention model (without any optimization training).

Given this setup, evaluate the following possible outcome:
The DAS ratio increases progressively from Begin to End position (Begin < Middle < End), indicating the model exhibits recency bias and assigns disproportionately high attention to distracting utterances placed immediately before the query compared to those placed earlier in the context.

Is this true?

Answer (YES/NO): YES